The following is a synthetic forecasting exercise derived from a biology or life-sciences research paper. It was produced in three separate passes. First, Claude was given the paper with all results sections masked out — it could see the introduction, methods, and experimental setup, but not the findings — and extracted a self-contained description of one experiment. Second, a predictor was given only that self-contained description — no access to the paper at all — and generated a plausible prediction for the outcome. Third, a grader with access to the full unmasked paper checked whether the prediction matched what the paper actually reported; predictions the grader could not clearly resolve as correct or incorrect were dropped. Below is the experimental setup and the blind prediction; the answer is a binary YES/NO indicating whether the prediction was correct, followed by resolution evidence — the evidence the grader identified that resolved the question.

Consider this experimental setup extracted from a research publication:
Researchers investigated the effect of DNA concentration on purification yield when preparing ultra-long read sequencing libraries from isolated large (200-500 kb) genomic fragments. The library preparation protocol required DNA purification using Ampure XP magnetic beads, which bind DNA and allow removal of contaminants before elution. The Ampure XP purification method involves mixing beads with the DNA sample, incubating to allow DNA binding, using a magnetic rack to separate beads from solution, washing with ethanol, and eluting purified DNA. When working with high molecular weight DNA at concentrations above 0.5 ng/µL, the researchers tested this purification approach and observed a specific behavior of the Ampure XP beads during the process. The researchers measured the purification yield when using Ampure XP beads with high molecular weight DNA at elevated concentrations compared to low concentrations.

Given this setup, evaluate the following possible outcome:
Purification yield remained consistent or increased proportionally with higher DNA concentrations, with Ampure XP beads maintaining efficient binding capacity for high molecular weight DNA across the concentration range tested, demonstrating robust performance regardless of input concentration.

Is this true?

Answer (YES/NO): NO